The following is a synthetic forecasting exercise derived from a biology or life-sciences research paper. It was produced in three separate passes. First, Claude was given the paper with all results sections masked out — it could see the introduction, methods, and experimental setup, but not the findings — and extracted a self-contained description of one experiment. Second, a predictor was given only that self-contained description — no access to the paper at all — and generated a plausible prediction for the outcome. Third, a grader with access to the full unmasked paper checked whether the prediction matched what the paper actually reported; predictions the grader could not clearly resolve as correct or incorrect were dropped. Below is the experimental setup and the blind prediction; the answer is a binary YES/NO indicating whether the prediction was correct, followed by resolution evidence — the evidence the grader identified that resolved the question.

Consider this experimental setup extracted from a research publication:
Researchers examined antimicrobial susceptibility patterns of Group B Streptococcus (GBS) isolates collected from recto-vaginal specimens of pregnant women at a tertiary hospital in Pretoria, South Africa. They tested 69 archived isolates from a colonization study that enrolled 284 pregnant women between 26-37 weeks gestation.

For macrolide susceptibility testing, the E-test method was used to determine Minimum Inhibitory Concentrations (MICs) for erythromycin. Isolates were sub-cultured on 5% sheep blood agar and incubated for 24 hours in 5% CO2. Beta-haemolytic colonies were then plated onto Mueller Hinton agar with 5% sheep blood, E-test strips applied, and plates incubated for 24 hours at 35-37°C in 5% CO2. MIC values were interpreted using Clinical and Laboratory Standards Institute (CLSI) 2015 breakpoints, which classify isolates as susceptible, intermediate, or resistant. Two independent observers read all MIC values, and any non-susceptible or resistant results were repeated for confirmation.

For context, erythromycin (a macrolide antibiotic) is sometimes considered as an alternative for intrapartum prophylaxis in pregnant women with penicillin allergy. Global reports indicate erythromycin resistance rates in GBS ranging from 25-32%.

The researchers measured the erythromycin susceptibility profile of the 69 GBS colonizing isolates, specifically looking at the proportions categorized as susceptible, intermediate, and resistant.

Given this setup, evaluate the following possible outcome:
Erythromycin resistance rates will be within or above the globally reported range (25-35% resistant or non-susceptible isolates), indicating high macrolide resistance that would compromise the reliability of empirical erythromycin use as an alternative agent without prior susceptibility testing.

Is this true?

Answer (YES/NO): NO